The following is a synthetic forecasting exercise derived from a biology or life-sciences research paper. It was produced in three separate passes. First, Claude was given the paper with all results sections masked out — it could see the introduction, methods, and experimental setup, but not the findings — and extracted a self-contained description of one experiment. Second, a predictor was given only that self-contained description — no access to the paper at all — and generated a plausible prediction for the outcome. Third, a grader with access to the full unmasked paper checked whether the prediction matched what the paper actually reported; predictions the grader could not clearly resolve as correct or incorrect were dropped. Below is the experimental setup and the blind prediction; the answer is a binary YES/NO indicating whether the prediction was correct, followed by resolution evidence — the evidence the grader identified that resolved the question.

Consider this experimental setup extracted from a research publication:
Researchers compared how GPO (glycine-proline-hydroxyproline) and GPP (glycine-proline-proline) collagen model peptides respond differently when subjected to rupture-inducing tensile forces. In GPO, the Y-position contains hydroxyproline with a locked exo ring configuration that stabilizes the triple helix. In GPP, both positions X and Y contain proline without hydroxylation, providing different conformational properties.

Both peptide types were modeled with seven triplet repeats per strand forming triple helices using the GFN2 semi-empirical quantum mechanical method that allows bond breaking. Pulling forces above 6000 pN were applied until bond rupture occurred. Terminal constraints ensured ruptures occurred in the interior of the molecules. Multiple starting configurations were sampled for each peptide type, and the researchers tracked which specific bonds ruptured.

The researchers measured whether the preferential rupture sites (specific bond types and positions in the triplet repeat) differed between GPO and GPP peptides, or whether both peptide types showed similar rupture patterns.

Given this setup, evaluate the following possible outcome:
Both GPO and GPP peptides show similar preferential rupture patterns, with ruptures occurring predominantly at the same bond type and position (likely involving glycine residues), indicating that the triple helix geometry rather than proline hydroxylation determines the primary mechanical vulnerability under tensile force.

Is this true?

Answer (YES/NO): NO